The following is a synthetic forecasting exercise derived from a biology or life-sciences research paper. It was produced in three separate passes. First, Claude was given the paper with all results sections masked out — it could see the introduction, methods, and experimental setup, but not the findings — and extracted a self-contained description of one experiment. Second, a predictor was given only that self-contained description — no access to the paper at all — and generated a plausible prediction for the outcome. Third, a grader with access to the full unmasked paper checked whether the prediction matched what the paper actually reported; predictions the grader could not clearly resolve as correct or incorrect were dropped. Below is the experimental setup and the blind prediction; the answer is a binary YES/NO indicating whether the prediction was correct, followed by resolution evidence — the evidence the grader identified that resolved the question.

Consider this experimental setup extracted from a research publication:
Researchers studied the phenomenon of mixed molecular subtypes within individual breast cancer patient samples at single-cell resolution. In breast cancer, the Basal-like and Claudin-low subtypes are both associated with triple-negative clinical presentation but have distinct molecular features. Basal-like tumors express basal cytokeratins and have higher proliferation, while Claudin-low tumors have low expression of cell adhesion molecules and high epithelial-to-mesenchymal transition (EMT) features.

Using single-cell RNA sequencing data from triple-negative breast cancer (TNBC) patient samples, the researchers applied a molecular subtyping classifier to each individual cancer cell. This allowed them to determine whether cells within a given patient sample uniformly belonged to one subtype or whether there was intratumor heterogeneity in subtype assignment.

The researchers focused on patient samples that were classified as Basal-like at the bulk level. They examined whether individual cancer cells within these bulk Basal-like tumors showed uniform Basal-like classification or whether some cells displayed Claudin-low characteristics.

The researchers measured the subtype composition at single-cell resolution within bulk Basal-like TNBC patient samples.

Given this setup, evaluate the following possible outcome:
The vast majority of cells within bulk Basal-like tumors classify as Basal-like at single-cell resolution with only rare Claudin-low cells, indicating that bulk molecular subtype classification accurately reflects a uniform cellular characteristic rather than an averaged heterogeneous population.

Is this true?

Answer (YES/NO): NO